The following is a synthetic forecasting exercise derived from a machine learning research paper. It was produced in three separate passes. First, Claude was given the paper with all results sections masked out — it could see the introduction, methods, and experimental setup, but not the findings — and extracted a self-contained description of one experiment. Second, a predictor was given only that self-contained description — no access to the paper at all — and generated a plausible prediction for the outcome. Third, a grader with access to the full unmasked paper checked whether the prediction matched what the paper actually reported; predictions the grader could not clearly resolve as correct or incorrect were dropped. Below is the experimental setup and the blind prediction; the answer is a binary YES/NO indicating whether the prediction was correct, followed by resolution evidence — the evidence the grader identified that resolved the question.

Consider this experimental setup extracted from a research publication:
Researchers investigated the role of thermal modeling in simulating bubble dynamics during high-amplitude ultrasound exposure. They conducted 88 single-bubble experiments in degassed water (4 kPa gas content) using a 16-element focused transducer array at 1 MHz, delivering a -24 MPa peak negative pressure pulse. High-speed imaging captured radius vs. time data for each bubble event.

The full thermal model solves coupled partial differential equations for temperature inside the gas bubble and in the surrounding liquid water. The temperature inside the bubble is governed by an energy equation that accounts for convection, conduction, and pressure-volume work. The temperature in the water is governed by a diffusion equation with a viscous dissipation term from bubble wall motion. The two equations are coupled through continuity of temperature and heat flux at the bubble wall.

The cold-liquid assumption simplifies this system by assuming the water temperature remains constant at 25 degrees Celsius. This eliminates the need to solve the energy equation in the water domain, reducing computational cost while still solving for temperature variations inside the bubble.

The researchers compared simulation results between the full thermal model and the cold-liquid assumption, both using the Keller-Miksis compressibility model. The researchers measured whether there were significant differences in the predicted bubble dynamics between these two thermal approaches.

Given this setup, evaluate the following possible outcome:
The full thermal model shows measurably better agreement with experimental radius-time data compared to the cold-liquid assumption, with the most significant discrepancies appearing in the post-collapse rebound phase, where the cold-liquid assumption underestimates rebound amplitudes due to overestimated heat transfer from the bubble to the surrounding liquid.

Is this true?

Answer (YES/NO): NO